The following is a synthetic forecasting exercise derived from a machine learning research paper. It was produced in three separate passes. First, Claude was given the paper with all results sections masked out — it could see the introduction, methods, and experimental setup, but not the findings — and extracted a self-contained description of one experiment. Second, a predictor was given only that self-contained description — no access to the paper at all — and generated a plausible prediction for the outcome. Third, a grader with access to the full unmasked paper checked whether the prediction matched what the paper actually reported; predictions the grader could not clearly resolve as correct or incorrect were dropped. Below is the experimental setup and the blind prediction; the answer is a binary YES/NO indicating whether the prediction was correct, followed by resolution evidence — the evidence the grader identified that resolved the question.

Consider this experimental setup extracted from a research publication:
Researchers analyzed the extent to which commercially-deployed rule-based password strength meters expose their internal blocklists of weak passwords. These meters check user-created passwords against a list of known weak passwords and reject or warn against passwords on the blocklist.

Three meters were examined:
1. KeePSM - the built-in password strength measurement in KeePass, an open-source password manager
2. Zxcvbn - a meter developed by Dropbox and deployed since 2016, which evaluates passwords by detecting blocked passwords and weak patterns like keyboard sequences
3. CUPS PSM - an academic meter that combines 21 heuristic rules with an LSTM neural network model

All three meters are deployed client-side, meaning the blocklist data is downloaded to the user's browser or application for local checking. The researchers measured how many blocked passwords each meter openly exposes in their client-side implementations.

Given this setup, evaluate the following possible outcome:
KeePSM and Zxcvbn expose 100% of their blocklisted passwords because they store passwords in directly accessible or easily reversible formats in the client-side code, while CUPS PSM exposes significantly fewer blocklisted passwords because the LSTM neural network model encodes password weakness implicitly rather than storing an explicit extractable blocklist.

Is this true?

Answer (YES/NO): NO